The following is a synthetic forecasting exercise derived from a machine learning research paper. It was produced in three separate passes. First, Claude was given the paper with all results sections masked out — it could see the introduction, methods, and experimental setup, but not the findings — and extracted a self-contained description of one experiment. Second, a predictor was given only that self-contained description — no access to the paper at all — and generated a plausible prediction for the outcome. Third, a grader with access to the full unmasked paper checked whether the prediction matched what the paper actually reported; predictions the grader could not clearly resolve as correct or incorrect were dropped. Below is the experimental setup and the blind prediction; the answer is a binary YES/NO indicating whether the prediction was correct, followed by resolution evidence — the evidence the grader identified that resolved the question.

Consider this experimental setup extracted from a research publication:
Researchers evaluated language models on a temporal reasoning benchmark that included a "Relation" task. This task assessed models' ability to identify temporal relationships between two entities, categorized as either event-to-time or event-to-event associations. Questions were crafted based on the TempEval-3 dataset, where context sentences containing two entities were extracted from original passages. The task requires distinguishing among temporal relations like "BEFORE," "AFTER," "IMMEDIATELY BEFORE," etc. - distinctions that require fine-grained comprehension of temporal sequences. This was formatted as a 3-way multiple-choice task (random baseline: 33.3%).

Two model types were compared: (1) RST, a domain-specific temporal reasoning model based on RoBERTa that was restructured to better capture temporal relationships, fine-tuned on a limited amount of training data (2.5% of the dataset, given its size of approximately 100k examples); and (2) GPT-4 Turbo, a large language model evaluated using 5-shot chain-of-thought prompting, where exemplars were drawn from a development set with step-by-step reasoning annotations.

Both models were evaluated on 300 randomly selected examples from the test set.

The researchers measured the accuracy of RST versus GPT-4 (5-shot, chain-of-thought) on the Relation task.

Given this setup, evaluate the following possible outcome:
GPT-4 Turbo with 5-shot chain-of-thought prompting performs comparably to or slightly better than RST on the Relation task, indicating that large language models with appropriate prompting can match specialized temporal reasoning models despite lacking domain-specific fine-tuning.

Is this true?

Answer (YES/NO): NO